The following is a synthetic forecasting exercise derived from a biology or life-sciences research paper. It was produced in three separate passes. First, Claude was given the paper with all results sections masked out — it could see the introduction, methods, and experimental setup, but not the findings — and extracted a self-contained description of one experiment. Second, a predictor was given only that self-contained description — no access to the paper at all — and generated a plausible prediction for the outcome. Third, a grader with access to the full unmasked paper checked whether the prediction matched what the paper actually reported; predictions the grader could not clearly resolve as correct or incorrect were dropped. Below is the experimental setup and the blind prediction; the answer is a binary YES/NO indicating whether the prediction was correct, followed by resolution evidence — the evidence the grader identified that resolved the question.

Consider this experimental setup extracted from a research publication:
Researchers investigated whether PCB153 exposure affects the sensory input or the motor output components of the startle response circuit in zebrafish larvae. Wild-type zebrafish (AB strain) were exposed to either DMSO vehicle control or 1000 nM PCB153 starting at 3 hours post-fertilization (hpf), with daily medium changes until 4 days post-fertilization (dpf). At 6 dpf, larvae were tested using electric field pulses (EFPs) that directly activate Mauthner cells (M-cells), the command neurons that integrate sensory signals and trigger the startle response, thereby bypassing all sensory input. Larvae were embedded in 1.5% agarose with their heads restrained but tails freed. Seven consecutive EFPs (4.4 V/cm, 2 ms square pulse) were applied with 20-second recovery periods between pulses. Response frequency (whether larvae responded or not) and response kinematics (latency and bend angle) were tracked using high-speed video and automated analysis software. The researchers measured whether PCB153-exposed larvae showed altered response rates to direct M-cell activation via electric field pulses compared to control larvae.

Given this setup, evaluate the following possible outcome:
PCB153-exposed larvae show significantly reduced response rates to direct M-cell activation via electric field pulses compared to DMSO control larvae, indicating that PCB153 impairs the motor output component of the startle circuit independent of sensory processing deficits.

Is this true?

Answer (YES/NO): NO